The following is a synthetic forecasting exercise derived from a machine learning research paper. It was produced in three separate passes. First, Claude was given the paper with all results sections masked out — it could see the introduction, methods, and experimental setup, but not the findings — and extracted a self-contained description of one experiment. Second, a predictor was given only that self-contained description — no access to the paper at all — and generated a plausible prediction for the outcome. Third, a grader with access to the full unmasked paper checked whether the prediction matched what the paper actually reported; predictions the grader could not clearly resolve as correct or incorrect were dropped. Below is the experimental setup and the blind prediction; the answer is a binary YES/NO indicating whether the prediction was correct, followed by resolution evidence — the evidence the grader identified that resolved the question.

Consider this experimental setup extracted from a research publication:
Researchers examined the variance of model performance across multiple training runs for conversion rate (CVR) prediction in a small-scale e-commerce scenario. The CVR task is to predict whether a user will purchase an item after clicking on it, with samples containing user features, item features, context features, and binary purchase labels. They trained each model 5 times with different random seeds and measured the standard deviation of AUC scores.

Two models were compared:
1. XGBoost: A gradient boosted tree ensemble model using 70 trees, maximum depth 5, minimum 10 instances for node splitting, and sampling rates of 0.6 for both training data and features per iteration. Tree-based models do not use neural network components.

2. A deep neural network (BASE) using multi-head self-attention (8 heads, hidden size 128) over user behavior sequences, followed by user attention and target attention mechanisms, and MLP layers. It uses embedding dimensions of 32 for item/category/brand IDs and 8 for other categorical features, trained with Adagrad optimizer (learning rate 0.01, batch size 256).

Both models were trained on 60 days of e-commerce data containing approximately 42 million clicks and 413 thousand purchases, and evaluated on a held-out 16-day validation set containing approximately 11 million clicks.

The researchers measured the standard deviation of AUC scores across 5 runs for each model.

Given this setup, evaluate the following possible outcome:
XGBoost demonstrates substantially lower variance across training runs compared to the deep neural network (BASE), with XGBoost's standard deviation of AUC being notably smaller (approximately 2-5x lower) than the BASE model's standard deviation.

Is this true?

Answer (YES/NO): YES